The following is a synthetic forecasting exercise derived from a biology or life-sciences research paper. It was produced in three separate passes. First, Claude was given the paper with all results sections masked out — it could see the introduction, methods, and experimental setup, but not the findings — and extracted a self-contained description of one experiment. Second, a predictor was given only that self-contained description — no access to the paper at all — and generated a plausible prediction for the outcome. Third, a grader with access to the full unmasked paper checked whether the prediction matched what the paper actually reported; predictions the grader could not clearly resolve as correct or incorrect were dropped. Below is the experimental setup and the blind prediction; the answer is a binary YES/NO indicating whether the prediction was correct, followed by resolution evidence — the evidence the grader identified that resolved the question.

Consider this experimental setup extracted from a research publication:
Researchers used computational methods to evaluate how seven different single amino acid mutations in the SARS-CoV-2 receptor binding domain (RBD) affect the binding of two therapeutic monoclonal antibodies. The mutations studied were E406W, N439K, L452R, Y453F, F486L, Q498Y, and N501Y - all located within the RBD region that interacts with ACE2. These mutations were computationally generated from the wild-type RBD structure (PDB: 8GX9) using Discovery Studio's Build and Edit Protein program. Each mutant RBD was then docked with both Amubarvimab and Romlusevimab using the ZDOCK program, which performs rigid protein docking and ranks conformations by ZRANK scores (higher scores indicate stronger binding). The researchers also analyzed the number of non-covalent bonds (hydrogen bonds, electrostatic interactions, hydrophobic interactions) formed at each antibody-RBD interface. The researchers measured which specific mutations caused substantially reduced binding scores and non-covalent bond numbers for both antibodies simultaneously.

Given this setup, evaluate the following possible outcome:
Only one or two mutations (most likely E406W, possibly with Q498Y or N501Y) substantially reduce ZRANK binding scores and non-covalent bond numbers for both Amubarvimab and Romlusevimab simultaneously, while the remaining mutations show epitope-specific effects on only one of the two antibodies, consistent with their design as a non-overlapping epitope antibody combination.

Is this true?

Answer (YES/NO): NO